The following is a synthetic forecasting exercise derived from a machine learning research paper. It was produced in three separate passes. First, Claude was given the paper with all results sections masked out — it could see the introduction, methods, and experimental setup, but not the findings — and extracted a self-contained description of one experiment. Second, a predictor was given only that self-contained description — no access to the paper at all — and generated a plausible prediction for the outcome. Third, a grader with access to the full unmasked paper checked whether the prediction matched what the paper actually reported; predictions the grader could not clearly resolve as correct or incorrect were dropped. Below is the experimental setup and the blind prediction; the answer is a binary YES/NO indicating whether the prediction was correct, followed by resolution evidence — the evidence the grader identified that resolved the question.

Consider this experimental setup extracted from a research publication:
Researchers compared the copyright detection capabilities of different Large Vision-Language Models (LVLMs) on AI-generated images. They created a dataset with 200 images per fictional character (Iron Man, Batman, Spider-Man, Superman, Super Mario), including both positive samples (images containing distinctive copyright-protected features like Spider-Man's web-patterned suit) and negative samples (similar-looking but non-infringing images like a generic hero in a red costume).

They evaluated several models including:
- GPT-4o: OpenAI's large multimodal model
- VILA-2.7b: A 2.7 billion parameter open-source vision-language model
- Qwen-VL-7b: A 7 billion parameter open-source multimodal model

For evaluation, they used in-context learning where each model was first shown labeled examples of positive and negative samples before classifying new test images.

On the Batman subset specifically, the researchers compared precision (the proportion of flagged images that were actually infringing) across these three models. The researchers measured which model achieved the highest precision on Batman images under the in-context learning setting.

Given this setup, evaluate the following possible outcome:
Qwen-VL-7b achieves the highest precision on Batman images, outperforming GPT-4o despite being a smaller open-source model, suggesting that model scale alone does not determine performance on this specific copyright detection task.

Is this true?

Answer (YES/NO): NO